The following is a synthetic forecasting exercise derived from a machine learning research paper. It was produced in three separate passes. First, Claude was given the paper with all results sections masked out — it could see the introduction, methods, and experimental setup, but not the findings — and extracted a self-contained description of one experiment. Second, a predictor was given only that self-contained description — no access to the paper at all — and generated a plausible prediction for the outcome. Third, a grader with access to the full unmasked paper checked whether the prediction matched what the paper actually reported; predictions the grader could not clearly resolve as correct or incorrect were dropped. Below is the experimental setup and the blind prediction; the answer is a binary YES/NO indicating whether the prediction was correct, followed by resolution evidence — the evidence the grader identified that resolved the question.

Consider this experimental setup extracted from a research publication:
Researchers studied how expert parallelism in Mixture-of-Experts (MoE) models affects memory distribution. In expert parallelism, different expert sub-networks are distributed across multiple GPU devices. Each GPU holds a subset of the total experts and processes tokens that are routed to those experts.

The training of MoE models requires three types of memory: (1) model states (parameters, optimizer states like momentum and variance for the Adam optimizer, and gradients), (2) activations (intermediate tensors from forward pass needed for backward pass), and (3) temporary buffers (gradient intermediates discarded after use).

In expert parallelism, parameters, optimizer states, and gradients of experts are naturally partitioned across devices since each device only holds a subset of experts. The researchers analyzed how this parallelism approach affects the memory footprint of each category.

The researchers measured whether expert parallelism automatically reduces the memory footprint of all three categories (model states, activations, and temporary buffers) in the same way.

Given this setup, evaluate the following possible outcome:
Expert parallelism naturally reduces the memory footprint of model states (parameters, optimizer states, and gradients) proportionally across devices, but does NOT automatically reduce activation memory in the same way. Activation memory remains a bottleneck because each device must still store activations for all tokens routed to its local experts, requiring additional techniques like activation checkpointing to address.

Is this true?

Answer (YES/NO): YES